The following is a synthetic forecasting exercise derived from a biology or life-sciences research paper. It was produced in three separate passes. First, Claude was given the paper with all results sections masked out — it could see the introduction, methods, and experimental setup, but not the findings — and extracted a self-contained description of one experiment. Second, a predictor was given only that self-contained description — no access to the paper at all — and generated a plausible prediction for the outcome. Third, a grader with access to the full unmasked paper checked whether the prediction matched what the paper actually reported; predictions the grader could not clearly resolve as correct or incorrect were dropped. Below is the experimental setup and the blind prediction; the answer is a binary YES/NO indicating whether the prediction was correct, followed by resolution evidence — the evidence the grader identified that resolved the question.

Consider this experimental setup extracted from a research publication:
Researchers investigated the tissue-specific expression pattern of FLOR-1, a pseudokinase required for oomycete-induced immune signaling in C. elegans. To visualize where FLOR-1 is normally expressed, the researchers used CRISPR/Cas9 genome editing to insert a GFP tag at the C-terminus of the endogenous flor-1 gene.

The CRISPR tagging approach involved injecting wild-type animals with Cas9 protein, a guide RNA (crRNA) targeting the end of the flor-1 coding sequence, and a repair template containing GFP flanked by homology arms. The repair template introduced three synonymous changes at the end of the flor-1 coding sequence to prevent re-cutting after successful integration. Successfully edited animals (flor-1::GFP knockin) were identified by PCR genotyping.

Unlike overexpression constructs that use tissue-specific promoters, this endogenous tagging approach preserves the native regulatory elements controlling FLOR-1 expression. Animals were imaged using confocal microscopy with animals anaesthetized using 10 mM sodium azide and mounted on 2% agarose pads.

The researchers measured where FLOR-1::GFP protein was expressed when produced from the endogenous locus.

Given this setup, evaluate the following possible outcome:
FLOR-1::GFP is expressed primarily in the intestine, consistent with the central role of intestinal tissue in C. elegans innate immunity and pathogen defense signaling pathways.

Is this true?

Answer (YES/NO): NO